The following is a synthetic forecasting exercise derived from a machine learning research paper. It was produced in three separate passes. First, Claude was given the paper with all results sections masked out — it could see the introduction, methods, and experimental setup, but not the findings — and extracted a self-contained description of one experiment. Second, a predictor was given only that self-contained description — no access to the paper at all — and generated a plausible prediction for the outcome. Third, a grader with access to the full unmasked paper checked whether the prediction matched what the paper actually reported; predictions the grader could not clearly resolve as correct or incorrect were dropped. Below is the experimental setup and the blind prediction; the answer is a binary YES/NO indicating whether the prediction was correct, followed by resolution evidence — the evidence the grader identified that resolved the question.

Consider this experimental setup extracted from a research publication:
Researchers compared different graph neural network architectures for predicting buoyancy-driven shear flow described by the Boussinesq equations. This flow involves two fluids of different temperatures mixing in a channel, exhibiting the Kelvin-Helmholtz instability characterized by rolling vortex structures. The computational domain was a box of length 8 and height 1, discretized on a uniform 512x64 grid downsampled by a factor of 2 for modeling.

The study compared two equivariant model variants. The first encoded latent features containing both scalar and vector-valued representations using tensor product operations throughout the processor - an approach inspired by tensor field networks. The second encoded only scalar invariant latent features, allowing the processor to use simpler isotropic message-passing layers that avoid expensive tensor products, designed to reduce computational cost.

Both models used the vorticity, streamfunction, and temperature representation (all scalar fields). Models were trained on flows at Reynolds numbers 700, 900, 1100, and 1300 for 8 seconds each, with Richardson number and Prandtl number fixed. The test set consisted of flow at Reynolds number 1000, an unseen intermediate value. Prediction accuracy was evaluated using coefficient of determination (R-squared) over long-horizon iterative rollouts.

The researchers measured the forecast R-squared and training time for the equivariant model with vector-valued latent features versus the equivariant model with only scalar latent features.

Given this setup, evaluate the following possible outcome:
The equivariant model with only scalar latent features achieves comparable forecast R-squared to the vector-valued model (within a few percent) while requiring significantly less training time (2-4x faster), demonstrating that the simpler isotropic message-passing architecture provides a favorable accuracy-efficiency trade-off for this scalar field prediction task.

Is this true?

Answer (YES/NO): NO